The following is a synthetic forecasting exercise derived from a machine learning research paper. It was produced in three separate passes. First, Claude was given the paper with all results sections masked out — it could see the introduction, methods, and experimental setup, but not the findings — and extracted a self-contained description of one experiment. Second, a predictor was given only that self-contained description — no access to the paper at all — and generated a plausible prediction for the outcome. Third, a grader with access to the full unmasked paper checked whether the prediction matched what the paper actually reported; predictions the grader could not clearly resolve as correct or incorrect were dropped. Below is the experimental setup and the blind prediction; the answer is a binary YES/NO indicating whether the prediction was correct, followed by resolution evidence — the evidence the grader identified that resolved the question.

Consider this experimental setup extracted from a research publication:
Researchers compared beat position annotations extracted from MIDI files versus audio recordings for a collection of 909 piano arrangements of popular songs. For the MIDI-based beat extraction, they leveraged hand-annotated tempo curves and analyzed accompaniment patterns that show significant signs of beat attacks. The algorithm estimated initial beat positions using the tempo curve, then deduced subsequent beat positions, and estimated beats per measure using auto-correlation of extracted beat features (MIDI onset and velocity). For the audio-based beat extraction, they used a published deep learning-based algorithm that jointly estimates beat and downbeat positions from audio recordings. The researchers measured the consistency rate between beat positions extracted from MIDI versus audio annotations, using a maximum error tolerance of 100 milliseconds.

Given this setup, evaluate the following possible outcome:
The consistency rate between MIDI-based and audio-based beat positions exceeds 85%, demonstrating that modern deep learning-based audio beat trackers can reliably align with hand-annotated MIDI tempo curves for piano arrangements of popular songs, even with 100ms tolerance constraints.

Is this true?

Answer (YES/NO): YES